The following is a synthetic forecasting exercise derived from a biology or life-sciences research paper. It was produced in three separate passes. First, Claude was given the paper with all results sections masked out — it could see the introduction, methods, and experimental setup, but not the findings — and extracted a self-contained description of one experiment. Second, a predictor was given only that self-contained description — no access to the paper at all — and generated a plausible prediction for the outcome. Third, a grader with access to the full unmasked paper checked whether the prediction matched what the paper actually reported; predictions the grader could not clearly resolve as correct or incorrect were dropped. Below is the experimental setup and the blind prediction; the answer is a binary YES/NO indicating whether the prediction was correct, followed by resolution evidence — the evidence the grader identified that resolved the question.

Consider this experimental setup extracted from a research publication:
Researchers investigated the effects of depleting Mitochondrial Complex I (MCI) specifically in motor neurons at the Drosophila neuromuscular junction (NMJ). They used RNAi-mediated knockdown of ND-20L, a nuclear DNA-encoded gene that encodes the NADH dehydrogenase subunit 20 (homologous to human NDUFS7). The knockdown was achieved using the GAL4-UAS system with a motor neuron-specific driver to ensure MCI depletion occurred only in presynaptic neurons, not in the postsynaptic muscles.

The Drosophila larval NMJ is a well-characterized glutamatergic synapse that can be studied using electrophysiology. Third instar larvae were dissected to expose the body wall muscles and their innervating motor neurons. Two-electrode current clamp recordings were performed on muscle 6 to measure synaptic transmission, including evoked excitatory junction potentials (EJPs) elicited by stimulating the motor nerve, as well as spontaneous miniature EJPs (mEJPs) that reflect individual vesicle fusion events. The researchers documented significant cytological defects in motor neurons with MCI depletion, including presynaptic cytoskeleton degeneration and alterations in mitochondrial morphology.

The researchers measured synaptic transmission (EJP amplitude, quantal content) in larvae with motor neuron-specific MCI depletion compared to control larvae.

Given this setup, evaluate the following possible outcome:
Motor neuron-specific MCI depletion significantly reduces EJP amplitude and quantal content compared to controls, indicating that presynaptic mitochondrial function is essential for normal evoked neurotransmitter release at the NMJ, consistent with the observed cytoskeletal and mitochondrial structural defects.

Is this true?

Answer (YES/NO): NO